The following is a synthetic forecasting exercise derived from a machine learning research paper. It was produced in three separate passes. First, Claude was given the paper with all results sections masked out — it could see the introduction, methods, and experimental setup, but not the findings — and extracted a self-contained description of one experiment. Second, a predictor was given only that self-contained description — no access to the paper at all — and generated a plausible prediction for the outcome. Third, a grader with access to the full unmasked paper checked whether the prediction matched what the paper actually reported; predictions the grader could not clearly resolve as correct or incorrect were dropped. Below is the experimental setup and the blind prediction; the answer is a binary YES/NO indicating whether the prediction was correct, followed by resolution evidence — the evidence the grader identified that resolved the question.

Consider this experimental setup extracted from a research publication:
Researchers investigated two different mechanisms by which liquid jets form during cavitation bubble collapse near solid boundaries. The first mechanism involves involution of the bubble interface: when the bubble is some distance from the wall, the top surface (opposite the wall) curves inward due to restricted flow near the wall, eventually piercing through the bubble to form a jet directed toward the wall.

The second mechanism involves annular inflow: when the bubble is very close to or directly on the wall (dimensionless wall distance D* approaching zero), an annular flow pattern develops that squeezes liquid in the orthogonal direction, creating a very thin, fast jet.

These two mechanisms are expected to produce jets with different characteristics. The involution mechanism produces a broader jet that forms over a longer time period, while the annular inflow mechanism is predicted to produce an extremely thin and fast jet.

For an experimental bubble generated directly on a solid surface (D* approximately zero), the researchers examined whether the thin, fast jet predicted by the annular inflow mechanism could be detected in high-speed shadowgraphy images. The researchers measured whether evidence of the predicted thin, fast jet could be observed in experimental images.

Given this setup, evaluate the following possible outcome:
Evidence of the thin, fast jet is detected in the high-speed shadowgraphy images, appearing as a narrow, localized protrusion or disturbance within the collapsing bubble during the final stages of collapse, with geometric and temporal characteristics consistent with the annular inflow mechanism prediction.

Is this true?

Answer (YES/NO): NO